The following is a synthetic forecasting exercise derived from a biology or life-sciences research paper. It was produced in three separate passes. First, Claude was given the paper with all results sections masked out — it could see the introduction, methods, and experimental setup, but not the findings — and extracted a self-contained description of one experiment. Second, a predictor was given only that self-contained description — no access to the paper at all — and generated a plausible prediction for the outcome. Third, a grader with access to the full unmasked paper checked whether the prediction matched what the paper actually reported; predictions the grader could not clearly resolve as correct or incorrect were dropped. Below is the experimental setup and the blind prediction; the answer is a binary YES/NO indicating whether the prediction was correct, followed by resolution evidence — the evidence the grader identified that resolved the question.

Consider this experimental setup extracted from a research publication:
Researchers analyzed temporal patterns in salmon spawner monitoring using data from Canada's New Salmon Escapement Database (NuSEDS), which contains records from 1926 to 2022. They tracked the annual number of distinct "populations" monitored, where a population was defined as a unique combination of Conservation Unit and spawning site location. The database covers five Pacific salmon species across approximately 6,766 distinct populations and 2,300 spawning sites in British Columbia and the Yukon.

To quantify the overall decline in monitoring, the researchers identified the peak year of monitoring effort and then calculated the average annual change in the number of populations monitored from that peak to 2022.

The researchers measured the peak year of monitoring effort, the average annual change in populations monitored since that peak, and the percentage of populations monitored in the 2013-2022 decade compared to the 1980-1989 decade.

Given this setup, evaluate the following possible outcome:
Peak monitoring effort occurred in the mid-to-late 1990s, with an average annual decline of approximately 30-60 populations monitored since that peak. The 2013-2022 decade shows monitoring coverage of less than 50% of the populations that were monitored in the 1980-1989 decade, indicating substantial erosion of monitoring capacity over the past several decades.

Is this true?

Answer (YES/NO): NO